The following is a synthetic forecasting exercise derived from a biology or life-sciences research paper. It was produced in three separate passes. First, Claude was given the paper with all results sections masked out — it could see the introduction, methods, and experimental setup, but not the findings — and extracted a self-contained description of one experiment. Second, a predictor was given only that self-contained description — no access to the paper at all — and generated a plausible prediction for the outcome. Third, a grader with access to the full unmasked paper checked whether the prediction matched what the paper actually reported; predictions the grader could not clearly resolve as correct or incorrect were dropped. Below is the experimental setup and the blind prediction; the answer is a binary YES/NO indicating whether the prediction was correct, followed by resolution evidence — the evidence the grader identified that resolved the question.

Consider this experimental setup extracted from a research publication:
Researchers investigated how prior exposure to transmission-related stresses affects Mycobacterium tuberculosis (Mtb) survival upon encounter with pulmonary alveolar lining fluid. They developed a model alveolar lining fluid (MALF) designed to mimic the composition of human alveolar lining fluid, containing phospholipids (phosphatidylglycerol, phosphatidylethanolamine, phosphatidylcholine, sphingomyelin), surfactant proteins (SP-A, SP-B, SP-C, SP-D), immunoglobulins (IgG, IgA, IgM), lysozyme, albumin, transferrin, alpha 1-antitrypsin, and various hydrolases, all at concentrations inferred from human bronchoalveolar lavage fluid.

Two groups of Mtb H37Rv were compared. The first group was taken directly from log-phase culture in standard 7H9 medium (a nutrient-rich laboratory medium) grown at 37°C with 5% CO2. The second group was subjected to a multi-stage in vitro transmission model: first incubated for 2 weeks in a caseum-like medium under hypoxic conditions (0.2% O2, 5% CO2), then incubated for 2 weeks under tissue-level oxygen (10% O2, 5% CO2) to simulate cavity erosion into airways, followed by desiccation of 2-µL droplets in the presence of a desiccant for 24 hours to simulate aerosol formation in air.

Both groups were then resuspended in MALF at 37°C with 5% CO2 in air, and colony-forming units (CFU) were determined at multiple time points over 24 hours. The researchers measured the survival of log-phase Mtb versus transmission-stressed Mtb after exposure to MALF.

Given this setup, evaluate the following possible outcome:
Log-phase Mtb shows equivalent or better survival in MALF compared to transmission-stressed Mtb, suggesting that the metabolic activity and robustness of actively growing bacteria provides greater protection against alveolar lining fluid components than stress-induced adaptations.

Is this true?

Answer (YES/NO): YES